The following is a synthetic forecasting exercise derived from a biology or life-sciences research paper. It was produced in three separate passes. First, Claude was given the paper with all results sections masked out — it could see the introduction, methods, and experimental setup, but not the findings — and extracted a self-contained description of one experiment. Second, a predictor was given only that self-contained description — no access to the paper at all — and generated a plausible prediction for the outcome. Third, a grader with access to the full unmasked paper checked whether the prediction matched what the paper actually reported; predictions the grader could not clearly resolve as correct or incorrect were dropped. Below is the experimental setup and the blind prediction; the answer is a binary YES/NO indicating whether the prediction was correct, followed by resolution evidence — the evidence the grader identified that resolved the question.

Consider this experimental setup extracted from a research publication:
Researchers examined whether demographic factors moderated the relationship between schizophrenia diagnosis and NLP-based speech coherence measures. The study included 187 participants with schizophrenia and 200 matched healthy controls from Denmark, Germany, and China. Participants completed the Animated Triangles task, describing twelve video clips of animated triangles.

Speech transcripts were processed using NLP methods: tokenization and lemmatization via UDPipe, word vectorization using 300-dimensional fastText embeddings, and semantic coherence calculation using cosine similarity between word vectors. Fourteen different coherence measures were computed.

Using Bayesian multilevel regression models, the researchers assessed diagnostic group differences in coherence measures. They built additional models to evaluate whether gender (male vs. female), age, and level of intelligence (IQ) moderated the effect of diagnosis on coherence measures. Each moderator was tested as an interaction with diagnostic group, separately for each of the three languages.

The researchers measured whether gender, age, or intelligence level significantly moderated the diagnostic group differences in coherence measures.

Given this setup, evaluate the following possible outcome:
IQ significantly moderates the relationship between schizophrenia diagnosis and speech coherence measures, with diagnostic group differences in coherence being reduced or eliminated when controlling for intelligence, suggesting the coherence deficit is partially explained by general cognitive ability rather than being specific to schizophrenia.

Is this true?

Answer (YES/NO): NO